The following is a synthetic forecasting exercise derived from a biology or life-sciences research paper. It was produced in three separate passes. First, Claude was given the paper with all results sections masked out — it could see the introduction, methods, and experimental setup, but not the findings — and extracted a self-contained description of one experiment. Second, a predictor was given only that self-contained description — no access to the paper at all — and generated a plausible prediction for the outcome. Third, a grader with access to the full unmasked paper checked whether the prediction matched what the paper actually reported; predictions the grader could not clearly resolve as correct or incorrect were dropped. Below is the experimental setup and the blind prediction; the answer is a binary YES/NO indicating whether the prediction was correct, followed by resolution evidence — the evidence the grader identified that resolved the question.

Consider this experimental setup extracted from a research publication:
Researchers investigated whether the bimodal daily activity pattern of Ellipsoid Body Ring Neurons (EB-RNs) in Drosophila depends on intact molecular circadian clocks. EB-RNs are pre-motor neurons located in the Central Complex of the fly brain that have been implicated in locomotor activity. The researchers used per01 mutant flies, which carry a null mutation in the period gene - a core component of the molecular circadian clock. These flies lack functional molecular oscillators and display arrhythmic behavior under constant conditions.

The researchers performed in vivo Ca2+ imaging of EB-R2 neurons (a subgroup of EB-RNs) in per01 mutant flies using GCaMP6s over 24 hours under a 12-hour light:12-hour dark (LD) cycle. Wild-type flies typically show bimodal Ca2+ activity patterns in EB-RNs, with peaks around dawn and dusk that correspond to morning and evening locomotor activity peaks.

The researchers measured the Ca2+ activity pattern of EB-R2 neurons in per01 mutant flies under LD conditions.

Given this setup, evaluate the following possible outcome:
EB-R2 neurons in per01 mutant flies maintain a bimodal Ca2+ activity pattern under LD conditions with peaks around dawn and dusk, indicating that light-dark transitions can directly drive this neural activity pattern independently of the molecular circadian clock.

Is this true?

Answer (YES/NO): NO